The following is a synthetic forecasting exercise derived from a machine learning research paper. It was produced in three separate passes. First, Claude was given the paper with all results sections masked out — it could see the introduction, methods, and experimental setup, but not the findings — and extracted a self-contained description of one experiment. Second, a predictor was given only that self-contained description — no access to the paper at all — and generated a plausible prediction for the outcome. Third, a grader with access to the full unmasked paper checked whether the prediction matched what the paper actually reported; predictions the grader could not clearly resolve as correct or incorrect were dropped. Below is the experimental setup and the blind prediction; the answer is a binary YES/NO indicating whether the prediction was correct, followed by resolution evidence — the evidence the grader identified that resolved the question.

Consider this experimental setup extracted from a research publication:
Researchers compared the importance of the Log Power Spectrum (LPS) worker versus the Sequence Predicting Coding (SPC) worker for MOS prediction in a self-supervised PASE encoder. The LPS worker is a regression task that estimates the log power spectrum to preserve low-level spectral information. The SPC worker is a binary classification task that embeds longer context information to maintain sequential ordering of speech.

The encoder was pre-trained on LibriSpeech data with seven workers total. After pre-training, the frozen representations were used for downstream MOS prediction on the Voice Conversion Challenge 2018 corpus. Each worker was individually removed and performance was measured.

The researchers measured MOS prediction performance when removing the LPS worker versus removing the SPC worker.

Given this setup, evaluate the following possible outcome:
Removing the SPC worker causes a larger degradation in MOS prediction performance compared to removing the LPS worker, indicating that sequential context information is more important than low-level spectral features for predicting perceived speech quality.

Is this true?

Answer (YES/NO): YES